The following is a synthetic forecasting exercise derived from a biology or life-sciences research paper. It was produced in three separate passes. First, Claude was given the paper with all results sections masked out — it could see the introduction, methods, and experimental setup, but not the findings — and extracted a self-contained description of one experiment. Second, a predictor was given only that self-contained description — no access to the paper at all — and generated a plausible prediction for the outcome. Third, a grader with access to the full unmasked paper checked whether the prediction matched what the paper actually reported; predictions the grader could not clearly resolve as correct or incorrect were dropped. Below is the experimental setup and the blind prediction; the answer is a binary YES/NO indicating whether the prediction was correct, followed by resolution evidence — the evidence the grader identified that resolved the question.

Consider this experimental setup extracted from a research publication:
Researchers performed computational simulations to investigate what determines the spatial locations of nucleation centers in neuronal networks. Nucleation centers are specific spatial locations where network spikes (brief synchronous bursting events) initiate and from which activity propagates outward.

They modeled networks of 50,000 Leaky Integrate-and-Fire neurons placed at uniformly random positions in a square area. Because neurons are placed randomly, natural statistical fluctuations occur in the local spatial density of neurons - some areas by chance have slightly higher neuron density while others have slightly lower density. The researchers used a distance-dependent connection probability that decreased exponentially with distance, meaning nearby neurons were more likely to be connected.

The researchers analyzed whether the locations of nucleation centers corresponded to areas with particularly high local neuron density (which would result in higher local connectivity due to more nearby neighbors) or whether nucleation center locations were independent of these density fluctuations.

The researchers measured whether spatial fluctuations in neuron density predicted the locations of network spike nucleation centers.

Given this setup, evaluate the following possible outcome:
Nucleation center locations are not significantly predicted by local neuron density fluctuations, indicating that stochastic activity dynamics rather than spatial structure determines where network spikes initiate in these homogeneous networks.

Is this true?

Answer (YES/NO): NO